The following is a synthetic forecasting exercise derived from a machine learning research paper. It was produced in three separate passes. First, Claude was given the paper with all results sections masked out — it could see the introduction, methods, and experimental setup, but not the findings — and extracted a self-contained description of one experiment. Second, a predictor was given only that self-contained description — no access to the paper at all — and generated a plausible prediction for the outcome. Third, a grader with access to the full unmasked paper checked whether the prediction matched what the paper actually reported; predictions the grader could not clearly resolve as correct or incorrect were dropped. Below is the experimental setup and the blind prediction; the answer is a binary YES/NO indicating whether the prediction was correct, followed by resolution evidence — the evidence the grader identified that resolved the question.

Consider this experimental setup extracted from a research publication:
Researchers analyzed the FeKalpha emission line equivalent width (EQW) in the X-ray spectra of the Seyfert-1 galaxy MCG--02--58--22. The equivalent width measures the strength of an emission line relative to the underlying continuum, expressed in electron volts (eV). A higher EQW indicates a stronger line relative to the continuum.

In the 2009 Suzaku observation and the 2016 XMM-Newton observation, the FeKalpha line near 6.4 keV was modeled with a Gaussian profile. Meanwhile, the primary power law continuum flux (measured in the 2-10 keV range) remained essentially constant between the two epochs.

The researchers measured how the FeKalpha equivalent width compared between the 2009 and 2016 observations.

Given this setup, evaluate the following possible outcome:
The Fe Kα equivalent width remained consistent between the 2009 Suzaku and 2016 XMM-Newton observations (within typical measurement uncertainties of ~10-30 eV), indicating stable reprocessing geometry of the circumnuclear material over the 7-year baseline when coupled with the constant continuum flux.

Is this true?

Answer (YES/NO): NO